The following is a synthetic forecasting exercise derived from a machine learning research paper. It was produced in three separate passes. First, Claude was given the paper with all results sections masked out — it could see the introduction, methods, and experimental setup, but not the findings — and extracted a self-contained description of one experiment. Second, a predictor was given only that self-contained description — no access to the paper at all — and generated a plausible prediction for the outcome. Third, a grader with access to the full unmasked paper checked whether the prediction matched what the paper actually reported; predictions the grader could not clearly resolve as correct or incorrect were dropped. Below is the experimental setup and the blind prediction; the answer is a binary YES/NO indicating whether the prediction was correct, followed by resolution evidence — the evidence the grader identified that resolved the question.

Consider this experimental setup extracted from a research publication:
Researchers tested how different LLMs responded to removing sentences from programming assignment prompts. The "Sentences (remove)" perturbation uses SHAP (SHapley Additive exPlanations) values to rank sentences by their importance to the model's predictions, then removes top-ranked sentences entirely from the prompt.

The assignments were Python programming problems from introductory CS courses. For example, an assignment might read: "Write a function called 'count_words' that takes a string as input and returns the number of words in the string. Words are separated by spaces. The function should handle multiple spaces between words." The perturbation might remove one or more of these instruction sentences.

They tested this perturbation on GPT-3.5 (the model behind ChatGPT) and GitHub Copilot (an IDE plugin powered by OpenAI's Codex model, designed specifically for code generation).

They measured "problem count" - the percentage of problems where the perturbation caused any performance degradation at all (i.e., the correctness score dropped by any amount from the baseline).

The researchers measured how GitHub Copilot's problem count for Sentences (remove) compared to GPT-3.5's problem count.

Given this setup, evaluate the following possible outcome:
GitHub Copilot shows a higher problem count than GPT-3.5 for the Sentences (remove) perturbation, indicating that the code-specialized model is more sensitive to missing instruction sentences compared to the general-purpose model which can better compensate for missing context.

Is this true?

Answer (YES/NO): NO